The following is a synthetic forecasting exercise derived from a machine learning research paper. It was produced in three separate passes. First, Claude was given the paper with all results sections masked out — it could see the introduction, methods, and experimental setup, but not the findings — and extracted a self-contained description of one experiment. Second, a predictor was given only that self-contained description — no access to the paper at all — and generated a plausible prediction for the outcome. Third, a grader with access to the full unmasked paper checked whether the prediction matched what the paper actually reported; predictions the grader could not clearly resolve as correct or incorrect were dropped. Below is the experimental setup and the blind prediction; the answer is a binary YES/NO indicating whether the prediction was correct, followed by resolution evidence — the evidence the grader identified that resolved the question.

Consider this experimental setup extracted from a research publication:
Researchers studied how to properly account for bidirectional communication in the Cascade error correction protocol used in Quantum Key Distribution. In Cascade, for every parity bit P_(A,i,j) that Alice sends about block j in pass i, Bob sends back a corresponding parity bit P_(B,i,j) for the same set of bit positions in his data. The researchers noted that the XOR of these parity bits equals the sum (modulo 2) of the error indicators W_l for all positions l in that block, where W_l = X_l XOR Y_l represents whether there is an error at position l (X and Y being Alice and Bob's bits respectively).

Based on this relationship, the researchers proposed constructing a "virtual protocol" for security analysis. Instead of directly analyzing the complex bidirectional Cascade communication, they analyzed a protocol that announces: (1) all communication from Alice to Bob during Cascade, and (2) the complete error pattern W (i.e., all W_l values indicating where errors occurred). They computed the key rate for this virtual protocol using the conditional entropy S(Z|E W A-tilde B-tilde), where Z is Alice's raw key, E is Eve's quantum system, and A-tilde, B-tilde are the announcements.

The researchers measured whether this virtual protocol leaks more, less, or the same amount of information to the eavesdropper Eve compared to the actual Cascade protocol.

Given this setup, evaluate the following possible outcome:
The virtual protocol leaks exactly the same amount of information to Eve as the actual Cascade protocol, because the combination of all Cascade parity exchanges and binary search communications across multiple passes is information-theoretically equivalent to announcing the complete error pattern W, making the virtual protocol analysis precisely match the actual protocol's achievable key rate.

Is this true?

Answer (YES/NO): NO